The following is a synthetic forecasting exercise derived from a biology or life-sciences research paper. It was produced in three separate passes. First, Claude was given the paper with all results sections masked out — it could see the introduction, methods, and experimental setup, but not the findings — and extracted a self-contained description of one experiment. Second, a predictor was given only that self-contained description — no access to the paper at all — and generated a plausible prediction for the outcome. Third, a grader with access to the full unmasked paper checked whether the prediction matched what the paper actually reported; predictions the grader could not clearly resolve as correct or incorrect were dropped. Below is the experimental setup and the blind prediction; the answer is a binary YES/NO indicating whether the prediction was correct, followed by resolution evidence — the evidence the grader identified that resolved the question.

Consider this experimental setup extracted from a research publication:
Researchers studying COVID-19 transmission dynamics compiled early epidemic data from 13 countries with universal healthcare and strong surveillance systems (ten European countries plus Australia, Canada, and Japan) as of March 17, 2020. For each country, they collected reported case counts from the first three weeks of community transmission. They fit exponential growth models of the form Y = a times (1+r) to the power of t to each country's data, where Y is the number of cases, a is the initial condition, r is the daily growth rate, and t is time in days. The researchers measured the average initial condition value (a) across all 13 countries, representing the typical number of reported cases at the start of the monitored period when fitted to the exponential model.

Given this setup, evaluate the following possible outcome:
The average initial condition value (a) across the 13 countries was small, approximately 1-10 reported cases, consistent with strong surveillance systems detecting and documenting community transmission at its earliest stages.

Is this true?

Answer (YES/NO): NO